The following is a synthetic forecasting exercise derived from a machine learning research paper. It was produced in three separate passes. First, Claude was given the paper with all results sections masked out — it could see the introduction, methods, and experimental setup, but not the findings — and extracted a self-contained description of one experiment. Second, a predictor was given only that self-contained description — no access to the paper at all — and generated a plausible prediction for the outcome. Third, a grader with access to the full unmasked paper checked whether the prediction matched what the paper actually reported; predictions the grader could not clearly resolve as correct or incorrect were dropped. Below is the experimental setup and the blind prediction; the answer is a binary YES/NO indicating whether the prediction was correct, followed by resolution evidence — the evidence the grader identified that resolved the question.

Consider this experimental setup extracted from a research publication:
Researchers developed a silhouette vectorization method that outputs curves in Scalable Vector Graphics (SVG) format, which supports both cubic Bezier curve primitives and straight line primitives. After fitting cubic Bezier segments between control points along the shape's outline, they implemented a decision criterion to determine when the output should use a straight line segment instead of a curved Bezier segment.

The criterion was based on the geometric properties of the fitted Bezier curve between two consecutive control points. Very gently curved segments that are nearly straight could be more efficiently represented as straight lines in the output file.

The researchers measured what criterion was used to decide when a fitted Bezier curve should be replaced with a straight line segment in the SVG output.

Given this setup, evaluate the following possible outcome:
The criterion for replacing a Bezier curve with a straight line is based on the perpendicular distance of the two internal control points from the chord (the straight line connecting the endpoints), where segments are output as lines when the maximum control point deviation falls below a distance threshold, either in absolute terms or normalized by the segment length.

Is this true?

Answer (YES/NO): NO